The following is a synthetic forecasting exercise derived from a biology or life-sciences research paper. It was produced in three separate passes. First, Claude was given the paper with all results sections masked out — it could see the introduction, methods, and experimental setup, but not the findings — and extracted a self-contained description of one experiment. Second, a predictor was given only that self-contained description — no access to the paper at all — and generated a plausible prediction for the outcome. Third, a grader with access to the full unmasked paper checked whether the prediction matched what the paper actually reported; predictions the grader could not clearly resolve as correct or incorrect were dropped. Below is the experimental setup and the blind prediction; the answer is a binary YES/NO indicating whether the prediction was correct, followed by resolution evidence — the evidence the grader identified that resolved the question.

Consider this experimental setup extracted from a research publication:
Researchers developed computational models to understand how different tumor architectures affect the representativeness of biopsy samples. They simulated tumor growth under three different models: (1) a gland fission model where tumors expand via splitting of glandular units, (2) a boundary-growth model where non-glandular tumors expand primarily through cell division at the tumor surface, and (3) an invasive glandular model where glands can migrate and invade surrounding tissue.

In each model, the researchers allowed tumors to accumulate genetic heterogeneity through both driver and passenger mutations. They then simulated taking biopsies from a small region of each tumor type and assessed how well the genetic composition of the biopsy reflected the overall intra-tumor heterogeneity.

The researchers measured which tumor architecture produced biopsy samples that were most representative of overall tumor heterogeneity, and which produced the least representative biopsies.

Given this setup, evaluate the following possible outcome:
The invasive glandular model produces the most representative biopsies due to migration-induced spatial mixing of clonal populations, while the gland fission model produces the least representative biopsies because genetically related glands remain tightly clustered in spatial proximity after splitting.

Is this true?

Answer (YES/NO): NO